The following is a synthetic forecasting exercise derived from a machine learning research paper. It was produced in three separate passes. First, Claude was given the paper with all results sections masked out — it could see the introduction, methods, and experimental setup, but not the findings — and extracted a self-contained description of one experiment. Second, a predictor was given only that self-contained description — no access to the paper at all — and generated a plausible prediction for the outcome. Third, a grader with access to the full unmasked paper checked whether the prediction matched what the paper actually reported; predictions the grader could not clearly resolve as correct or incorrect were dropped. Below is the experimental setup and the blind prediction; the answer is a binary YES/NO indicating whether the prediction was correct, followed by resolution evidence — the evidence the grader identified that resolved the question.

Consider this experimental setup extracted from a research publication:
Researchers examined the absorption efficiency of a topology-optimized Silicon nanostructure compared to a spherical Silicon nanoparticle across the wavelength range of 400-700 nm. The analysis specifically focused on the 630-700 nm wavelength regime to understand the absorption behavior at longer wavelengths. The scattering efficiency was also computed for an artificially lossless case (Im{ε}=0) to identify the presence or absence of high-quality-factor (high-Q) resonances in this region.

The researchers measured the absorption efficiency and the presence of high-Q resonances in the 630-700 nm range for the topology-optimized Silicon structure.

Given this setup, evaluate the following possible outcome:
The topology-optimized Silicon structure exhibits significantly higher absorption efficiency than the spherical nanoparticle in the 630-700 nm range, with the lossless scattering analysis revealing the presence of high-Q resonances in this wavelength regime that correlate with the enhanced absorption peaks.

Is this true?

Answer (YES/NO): NO